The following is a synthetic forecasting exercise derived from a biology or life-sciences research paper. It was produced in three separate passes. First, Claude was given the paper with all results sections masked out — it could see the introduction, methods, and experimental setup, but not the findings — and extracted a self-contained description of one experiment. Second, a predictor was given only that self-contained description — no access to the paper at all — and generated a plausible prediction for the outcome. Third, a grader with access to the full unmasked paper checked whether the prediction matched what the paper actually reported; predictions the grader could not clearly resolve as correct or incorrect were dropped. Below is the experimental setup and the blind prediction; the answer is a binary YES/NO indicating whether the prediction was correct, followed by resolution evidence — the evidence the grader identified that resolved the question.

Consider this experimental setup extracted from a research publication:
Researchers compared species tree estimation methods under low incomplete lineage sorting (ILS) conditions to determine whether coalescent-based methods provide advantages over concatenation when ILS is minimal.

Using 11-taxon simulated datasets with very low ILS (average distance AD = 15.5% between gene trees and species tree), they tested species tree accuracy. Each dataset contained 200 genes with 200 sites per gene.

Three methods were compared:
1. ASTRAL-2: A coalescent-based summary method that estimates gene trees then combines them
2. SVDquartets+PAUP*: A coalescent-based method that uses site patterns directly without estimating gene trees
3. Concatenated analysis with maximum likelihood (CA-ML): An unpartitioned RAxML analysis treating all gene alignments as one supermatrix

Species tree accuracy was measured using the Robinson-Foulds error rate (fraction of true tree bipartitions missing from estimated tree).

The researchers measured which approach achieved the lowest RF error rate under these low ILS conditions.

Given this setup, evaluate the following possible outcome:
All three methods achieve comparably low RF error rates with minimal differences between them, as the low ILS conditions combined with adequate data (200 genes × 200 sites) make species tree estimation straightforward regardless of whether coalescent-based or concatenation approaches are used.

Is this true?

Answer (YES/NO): NO